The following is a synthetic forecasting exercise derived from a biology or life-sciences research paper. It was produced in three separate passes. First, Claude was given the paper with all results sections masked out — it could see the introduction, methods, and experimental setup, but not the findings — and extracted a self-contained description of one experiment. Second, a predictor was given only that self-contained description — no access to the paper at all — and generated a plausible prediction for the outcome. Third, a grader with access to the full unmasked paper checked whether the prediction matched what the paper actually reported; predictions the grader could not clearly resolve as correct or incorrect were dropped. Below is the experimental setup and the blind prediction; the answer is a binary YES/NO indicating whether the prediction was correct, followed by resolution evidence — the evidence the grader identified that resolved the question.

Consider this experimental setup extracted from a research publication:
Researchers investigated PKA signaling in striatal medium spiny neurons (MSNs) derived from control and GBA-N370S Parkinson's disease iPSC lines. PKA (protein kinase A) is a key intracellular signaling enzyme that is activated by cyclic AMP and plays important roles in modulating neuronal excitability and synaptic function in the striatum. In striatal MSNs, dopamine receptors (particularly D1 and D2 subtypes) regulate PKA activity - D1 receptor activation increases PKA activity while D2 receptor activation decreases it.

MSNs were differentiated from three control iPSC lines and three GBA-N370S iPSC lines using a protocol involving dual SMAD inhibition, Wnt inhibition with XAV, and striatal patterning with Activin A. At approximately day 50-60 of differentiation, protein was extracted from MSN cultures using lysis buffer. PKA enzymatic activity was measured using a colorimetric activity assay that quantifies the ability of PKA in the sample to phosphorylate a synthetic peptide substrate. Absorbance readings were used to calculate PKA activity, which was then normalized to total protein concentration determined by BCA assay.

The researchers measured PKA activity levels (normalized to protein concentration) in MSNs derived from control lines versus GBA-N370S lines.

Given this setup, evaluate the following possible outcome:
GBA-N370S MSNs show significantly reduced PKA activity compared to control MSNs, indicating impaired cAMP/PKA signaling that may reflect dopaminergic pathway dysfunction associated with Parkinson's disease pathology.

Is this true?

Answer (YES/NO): NO